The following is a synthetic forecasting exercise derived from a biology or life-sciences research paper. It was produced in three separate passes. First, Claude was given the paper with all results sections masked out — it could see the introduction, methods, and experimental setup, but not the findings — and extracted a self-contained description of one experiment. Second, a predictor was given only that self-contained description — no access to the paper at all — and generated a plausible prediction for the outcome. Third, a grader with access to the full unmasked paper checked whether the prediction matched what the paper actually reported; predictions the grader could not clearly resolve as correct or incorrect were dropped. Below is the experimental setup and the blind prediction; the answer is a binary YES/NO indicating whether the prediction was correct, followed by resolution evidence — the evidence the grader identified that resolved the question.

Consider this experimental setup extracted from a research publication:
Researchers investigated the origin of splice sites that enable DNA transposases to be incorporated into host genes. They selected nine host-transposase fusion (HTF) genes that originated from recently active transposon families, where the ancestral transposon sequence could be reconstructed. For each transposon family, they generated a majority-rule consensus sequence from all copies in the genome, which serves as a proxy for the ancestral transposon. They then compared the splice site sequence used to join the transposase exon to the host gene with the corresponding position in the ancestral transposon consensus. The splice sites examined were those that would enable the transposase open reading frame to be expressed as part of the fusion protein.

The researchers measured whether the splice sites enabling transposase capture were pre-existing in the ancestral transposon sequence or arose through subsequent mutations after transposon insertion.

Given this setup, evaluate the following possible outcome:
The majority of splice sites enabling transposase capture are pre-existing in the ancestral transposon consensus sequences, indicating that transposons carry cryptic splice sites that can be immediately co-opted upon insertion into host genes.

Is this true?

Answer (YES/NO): YES